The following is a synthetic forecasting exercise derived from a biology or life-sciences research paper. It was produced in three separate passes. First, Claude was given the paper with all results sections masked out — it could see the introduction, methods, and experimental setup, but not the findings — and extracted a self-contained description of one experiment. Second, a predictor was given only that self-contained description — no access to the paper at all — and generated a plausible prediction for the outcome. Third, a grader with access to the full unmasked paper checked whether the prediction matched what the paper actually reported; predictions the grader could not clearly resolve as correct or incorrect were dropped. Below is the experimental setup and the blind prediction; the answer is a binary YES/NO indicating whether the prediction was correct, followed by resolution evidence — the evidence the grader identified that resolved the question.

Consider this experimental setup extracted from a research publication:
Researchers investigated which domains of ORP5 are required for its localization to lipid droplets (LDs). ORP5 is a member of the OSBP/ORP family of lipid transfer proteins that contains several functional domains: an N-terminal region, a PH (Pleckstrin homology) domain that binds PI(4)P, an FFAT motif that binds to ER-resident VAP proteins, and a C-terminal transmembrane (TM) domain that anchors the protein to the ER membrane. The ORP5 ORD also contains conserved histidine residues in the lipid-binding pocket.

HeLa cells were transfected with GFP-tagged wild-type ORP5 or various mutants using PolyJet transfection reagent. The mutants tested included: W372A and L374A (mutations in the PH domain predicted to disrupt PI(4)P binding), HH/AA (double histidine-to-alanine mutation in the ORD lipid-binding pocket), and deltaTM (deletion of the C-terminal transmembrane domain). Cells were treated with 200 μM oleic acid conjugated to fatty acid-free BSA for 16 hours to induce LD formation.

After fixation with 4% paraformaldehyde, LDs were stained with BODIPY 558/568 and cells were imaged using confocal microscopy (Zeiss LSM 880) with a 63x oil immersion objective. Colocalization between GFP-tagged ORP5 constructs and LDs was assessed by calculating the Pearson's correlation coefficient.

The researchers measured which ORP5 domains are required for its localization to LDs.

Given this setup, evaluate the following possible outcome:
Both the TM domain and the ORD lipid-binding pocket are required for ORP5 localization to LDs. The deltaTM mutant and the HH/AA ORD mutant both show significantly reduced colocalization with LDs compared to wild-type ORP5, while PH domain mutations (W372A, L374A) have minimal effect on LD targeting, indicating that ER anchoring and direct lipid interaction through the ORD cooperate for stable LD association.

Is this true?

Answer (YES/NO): NO